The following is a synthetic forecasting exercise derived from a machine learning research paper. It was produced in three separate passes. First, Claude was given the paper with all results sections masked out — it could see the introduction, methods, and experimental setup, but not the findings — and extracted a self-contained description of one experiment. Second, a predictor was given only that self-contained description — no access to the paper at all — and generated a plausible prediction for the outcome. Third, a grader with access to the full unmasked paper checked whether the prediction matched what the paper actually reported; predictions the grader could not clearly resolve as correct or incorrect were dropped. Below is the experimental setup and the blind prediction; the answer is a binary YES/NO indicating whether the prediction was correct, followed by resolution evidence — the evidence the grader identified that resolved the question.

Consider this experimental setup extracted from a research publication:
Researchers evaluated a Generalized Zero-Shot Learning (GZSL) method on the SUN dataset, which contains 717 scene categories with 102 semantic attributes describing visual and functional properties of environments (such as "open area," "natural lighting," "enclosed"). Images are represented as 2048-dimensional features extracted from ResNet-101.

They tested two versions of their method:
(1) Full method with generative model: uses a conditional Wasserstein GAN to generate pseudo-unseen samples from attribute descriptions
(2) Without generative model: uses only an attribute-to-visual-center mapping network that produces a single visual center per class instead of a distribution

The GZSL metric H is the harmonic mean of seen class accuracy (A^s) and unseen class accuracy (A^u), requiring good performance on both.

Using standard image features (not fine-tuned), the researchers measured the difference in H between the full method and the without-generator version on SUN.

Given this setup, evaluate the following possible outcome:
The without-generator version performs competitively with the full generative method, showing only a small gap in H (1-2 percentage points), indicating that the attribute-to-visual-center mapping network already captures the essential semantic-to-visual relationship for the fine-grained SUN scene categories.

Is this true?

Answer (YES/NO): YES